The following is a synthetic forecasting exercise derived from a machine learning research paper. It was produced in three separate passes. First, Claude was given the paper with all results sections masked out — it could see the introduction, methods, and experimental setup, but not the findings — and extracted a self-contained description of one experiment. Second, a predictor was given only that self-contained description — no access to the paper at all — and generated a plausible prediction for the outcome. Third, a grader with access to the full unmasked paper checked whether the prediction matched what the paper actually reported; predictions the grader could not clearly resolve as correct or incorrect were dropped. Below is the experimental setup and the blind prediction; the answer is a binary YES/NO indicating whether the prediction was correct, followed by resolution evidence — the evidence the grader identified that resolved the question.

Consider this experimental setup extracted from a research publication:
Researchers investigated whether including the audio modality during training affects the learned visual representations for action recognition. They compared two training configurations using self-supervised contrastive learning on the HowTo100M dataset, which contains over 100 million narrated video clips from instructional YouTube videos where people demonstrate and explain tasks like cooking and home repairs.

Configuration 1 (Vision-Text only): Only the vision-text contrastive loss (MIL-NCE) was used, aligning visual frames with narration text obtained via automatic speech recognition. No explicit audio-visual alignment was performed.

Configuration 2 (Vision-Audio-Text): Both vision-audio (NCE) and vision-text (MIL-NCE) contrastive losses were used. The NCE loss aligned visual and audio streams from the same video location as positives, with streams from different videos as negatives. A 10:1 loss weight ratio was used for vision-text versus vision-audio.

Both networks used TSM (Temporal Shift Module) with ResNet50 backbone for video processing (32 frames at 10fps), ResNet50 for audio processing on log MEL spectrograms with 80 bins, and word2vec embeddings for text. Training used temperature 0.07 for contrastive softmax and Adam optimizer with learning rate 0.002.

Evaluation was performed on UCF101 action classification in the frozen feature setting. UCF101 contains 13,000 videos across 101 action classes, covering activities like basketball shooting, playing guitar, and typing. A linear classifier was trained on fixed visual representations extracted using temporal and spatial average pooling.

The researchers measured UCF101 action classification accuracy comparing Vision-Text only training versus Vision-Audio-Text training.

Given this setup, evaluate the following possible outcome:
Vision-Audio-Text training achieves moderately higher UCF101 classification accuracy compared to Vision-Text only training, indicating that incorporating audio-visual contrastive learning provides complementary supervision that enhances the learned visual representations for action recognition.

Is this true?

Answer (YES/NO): YES